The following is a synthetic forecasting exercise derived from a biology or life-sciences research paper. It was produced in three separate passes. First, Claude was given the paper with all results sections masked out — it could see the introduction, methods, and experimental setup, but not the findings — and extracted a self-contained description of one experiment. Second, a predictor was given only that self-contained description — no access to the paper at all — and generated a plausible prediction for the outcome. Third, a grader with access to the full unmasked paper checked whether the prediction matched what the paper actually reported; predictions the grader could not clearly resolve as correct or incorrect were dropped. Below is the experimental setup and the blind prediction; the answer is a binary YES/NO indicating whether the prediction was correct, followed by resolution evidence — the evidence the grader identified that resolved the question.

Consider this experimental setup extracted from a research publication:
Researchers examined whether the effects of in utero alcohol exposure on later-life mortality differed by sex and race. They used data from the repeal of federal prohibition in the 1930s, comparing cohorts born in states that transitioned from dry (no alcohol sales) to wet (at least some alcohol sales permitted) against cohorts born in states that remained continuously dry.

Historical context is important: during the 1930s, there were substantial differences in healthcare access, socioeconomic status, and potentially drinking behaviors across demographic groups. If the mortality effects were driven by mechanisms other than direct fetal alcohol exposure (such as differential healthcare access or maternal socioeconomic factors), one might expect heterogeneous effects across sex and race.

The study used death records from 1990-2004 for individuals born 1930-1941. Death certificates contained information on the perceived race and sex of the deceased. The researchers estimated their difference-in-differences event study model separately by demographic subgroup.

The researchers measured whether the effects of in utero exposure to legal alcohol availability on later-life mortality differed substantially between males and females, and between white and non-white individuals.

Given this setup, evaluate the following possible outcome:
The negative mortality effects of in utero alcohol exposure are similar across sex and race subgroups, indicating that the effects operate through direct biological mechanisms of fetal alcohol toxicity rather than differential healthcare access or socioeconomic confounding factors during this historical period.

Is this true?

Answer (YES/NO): YES